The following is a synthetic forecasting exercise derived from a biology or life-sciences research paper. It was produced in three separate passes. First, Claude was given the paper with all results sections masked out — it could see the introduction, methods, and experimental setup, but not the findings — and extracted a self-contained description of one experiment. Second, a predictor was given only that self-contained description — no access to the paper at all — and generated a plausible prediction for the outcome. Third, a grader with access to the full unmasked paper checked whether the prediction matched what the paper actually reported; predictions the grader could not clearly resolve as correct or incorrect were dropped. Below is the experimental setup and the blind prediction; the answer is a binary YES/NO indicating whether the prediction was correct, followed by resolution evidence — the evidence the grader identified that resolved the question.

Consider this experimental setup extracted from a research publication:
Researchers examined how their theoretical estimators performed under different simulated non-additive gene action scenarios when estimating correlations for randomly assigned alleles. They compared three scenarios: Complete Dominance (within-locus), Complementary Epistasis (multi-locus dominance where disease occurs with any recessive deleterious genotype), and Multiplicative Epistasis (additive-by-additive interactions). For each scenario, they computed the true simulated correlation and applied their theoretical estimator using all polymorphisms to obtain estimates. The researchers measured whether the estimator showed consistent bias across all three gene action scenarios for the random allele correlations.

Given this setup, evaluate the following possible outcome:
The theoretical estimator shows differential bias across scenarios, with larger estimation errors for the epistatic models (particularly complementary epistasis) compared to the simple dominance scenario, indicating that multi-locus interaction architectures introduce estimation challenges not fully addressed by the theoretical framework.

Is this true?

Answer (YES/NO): NO